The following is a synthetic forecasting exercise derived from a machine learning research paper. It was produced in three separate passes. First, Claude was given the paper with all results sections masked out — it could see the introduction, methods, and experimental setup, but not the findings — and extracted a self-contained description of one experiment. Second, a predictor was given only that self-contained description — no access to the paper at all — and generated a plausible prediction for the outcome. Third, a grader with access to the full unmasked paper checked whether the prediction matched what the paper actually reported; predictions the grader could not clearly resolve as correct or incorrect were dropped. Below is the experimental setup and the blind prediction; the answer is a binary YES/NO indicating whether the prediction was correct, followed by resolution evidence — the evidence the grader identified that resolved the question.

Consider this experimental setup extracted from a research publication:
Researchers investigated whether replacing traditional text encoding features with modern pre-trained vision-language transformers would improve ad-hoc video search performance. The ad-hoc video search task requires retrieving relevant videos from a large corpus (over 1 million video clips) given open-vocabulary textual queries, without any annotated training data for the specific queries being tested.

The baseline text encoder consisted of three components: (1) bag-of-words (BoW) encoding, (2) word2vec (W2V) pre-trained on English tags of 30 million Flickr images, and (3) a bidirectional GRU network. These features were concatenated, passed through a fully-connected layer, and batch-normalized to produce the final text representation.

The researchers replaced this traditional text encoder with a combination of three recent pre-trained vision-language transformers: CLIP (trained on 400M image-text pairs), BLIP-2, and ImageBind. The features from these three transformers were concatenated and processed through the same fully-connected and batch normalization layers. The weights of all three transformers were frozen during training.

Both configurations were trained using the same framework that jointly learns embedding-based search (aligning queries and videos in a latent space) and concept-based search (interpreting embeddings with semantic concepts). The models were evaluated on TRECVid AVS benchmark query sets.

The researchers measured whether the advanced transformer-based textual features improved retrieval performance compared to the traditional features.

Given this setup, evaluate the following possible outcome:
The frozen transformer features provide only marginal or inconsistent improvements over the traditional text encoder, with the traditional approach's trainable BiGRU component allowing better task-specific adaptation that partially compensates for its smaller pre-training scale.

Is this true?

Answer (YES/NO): NO